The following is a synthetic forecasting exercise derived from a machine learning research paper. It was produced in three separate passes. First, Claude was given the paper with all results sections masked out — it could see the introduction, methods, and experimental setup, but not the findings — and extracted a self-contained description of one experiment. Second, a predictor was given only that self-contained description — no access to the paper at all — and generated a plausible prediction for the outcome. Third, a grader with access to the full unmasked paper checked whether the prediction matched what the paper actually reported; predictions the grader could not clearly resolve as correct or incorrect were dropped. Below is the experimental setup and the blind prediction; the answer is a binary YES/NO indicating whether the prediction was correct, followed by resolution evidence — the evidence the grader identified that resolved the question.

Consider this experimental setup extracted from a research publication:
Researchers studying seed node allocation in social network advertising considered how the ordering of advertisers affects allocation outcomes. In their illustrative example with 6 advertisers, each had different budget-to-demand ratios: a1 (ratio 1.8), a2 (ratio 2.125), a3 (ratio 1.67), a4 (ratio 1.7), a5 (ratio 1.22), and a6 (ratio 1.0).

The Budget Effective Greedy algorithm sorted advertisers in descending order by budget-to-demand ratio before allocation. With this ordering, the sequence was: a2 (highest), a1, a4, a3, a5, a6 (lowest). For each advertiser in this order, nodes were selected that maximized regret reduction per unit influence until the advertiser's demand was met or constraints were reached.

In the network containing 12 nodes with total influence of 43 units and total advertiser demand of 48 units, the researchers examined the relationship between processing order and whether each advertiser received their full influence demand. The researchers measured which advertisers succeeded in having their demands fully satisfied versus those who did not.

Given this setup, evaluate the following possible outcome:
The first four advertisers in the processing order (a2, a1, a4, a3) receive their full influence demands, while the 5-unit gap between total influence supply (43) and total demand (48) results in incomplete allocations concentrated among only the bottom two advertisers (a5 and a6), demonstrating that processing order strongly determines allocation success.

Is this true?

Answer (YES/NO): YES